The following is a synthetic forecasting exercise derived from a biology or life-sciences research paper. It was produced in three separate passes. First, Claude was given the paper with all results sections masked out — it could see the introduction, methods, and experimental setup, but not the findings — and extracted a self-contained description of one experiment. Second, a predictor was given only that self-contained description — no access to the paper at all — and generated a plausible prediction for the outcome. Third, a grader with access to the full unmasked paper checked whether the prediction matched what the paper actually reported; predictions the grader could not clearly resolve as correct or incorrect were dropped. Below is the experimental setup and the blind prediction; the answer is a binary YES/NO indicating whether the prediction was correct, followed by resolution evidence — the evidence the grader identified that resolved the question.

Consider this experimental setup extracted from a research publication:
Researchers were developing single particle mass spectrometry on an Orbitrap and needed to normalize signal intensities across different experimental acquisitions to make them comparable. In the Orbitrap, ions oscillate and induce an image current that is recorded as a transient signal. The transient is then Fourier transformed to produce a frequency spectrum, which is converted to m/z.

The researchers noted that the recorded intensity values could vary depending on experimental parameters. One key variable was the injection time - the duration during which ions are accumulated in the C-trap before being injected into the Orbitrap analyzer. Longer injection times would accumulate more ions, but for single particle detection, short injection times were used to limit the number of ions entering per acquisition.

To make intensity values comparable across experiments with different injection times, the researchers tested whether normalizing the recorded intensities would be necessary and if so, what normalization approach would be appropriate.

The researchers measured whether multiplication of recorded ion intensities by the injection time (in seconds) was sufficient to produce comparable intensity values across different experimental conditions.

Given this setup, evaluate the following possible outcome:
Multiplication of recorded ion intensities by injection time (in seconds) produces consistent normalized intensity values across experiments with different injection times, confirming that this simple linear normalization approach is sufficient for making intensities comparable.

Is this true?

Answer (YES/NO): YES